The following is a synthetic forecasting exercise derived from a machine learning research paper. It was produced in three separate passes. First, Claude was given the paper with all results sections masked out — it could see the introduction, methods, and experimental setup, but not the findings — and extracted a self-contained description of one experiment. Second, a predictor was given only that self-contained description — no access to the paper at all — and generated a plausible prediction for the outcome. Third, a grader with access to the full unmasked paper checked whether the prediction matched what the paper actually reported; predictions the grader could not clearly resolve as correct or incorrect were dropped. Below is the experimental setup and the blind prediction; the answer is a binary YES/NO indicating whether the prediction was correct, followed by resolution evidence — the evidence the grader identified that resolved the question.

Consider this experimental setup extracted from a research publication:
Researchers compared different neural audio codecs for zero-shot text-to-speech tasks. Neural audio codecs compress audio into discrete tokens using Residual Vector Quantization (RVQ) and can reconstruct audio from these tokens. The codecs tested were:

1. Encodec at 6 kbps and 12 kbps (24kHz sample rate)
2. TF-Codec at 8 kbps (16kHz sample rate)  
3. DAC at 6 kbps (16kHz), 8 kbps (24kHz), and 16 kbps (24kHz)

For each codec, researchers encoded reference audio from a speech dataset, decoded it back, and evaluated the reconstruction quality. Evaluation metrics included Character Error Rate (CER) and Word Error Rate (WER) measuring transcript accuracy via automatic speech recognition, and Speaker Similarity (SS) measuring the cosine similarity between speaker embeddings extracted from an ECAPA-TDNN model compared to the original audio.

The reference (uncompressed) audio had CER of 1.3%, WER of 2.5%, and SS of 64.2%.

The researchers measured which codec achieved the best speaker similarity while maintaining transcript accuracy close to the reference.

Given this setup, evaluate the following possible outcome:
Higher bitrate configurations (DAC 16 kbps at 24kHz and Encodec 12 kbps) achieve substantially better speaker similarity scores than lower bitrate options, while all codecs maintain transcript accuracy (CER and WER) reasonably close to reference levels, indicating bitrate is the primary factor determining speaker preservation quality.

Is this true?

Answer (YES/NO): NO